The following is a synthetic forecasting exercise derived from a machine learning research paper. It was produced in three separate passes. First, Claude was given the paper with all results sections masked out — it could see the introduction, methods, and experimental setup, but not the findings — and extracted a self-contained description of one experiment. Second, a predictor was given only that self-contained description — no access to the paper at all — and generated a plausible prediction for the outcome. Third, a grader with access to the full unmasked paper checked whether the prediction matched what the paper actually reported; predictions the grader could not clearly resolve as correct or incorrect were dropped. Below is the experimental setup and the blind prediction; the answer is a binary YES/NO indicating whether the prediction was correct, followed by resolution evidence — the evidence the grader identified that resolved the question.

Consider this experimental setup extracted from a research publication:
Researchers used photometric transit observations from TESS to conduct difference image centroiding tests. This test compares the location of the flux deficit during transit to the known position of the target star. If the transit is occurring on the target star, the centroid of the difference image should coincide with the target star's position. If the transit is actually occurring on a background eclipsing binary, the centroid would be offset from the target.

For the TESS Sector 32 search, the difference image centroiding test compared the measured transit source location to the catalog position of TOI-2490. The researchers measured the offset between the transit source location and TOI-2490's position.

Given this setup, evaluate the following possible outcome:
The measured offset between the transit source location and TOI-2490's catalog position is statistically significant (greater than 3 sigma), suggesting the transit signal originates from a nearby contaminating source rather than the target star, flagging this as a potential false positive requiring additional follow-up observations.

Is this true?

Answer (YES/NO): NO